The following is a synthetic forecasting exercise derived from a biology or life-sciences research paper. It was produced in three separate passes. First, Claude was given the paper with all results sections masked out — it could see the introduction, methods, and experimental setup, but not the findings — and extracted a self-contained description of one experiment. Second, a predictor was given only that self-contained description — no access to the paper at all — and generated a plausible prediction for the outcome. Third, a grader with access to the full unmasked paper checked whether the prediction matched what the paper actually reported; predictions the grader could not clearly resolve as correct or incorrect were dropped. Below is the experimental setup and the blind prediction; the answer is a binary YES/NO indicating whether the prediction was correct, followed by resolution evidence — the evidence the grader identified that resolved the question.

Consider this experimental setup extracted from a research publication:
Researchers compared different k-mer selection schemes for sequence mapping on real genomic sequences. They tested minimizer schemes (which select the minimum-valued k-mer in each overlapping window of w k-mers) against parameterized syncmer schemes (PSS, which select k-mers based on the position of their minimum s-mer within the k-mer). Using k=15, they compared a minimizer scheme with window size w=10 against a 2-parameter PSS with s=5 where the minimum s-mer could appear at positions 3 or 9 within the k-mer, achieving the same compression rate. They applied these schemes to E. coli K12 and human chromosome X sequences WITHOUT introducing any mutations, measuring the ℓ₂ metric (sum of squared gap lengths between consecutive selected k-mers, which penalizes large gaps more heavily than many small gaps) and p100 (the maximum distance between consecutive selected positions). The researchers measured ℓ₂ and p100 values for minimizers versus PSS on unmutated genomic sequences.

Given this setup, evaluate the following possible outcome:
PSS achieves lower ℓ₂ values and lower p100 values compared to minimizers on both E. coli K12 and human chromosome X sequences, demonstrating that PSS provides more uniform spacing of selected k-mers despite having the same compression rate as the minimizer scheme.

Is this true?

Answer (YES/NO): NO